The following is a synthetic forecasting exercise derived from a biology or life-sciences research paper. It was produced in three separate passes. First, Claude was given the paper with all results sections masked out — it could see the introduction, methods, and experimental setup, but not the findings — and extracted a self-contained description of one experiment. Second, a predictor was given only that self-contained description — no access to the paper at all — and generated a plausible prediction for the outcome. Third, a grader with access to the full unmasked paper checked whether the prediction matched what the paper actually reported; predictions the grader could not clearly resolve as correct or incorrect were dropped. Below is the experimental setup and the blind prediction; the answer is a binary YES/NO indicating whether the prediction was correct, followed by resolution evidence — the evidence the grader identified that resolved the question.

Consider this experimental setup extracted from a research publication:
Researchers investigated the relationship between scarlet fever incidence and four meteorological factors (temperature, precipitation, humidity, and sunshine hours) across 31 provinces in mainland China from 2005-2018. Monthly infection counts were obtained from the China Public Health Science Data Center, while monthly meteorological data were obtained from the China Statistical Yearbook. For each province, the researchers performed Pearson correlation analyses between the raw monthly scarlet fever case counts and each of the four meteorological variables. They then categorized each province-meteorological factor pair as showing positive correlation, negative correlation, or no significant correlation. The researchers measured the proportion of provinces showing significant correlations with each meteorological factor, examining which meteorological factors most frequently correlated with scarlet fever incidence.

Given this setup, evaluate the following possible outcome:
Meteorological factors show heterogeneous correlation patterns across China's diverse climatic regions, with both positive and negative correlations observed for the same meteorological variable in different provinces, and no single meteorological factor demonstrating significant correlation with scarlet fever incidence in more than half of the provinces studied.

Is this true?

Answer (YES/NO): YES